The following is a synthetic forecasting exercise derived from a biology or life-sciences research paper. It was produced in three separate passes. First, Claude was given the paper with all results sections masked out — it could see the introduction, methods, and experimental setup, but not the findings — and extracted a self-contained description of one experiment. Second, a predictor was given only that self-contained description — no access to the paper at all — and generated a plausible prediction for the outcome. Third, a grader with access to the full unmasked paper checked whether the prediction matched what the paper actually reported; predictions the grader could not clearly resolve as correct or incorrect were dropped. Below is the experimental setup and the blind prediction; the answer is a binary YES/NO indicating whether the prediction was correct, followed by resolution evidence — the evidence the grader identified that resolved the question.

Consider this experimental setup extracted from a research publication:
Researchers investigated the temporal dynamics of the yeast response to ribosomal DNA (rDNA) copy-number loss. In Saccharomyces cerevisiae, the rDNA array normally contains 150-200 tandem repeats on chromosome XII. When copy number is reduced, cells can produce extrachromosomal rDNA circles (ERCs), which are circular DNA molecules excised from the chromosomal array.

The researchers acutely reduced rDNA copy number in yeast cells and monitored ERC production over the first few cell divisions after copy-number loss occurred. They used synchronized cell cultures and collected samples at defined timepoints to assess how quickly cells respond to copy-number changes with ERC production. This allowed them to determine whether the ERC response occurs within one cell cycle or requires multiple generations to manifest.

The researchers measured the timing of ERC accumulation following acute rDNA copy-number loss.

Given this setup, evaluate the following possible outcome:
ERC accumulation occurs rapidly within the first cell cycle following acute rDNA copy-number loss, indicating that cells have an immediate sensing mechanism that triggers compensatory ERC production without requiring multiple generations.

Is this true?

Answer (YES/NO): NO